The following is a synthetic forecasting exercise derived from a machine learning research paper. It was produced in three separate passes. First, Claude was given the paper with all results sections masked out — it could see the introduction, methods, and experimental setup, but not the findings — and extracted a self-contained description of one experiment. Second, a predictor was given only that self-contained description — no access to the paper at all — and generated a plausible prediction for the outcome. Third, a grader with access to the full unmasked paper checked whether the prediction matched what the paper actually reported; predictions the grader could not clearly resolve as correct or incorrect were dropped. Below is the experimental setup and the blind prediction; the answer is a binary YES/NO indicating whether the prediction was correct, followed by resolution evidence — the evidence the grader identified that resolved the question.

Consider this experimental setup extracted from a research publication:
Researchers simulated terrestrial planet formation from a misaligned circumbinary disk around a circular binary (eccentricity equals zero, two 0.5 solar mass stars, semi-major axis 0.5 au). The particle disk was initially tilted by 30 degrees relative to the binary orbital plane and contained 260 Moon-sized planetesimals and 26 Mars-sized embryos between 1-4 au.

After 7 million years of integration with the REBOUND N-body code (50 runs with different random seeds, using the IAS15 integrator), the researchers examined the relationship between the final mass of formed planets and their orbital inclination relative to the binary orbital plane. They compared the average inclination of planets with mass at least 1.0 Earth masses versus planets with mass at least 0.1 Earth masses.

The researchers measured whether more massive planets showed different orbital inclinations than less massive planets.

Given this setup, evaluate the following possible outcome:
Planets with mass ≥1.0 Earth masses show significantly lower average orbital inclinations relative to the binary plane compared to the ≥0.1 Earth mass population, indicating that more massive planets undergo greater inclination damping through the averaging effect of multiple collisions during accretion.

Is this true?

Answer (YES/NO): YES